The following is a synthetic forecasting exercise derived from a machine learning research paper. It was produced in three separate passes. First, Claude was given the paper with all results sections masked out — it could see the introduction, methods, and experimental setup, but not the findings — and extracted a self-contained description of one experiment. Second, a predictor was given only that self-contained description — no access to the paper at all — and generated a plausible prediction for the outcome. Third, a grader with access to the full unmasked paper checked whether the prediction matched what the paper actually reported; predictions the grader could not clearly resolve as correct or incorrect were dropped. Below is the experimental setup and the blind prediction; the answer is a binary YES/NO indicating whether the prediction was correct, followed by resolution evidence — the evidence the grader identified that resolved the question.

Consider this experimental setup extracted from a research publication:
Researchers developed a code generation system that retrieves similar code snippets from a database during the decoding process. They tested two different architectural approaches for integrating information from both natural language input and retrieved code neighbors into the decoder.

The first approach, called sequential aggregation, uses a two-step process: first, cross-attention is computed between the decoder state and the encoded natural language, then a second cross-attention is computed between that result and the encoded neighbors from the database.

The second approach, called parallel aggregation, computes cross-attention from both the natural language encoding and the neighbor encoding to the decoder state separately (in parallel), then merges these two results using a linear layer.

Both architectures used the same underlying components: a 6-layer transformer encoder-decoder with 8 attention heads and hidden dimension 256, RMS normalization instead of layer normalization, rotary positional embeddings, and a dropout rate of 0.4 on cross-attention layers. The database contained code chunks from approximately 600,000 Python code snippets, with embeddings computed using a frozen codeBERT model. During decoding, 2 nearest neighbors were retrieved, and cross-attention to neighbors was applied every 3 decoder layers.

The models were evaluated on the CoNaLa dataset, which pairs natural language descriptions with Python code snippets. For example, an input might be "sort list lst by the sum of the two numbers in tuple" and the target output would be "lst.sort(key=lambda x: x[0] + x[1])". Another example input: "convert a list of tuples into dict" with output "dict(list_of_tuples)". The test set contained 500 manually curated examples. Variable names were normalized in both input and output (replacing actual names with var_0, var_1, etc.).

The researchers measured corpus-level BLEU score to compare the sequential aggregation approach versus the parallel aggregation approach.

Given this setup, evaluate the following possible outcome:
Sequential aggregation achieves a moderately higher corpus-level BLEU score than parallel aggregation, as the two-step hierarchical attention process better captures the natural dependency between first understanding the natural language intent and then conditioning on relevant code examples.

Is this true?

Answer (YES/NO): NO